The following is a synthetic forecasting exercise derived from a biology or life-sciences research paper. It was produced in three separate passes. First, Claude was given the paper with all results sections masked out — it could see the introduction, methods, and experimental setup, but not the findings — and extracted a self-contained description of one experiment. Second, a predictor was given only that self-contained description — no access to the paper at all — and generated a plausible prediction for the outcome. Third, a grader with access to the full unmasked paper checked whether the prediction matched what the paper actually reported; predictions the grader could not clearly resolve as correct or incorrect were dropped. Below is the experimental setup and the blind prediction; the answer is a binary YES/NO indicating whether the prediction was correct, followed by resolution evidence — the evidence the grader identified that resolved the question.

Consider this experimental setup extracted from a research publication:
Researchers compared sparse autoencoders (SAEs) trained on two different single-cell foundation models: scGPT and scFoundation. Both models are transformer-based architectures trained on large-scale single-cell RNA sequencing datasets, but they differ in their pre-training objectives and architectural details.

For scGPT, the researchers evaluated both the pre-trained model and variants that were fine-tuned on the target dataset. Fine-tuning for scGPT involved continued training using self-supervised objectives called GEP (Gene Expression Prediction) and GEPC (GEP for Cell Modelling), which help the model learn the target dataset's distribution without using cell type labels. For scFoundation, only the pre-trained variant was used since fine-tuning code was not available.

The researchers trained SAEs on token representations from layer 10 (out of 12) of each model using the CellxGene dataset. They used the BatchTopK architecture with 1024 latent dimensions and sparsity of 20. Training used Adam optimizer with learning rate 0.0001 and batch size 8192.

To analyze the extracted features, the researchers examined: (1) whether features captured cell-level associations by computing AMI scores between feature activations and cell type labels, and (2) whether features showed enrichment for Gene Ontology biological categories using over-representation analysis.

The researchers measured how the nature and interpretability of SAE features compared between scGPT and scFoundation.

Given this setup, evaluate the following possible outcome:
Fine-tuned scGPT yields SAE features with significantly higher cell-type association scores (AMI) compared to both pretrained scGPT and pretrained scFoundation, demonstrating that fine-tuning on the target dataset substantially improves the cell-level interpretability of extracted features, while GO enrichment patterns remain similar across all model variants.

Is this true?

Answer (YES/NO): NO